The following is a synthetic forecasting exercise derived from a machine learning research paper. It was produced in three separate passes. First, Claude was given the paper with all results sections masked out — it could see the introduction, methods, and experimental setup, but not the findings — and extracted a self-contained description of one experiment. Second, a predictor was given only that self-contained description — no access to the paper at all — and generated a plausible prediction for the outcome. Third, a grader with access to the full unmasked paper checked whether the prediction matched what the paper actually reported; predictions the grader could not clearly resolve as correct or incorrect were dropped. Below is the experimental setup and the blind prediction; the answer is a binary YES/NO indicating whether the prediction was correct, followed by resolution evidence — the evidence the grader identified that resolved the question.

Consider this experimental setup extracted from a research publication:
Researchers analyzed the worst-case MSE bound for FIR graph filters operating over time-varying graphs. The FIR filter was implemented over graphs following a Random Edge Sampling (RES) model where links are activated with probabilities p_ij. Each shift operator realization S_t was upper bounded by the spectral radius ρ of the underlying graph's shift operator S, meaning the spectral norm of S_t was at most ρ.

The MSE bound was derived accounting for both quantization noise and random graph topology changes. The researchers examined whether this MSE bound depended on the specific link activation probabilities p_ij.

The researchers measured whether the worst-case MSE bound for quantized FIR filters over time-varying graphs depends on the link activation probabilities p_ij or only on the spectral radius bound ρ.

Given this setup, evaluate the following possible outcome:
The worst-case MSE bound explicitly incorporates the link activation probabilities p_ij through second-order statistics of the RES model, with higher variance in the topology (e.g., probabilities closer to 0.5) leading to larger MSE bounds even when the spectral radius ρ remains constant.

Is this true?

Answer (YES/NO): NO